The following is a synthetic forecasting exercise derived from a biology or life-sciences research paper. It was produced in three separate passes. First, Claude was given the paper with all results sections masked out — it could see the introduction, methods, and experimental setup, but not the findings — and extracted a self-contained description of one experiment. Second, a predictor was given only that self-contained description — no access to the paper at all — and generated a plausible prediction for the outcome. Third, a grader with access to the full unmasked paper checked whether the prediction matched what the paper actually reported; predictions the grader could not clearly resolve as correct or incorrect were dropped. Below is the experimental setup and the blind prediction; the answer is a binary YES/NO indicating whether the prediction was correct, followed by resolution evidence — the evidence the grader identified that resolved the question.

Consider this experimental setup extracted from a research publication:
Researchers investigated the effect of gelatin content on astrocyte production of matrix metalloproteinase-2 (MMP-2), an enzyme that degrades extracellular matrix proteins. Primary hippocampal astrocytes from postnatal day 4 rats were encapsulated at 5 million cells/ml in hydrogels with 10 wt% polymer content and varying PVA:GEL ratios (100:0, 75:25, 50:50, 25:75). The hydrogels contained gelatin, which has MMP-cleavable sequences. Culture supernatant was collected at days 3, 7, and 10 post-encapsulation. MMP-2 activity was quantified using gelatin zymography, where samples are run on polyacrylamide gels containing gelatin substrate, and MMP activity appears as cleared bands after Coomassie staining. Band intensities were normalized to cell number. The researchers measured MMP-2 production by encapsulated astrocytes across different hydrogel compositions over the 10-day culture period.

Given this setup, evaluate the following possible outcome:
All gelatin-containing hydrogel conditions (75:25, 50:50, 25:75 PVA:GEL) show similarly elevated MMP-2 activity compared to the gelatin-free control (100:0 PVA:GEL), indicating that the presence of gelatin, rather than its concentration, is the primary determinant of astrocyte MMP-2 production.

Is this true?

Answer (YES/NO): YES